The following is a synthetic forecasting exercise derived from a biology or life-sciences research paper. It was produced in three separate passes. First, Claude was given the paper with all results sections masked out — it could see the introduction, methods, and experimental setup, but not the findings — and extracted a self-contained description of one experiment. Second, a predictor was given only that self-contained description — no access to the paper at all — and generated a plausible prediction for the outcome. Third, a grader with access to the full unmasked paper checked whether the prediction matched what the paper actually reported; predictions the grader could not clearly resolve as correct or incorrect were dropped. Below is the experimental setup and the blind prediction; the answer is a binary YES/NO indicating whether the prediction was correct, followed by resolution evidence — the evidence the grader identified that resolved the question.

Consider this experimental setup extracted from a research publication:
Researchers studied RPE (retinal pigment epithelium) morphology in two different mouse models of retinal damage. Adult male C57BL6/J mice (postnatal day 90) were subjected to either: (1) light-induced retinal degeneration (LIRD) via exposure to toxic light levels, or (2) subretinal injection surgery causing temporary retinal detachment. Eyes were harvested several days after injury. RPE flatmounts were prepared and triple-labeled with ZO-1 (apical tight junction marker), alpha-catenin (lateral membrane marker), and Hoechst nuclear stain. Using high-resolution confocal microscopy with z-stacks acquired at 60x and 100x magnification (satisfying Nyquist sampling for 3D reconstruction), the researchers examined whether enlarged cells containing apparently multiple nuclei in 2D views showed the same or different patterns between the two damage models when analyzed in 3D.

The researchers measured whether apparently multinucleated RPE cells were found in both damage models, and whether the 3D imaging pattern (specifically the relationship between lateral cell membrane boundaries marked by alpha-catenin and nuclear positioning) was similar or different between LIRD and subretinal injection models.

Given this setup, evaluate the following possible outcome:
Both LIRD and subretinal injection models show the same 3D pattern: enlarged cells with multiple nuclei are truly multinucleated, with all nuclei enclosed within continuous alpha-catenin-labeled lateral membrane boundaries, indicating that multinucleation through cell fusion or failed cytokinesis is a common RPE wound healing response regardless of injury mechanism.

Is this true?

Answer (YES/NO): NO